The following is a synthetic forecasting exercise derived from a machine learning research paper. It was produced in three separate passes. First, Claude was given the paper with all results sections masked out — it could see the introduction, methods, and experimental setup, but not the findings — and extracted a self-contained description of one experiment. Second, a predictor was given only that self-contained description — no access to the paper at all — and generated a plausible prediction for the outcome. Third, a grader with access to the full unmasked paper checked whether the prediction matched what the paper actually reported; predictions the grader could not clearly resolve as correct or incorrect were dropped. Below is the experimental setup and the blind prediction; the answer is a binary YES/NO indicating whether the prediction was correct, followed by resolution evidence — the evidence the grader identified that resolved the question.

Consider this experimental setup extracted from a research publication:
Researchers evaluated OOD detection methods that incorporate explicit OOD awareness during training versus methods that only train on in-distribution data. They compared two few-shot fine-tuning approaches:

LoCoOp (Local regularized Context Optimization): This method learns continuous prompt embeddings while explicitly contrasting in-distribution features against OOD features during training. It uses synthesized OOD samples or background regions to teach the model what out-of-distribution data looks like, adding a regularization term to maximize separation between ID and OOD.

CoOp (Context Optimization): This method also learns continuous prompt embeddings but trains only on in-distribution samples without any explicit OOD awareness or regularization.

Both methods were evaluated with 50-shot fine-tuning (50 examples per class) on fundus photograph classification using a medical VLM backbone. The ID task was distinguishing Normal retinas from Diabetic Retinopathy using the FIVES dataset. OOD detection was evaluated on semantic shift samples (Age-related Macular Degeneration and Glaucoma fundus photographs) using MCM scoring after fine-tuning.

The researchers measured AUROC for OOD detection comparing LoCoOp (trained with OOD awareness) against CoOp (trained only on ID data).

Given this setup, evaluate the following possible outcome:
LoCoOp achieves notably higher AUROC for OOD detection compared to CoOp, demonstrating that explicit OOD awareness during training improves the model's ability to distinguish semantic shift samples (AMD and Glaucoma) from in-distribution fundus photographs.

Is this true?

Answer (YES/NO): NO